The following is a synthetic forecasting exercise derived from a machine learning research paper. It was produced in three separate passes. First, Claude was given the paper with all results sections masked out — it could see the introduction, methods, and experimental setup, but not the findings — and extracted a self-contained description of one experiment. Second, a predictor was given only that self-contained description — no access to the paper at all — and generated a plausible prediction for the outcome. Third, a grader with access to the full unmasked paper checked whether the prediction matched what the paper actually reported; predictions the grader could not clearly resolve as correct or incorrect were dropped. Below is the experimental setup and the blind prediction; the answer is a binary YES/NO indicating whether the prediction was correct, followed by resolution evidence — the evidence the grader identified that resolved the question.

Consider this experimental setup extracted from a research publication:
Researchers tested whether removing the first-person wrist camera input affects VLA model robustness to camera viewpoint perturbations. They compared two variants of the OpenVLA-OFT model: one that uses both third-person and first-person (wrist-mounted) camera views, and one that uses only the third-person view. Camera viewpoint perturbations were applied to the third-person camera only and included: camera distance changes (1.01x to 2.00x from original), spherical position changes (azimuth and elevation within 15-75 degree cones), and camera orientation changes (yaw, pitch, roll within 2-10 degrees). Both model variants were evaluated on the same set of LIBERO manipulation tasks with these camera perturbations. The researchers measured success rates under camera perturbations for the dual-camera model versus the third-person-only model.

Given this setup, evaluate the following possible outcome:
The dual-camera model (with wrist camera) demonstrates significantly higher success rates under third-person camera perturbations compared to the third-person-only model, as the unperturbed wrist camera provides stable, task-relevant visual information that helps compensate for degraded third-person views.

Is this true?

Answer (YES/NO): YES